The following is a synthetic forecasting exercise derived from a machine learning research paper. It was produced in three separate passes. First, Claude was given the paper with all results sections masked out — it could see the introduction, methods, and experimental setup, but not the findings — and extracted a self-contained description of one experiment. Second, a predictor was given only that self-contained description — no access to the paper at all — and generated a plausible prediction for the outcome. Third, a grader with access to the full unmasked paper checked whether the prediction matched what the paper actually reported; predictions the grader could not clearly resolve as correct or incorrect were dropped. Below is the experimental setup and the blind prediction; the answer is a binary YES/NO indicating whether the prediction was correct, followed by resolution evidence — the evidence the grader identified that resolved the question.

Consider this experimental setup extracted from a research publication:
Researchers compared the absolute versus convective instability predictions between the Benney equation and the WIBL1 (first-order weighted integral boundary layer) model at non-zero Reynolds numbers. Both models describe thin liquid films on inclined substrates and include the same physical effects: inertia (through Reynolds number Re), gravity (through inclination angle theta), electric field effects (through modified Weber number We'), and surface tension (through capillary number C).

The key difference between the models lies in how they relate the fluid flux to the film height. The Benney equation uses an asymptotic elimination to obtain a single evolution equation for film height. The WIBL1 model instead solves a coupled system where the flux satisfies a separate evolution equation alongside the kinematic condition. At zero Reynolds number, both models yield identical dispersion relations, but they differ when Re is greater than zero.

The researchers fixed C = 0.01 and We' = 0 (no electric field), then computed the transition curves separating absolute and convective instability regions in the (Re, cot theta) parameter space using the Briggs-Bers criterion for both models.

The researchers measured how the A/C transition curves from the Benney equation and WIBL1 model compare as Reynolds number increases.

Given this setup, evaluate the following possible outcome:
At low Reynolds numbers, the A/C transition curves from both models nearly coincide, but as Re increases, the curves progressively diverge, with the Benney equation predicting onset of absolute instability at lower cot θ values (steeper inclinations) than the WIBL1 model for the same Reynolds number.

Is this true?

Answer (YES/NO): NO